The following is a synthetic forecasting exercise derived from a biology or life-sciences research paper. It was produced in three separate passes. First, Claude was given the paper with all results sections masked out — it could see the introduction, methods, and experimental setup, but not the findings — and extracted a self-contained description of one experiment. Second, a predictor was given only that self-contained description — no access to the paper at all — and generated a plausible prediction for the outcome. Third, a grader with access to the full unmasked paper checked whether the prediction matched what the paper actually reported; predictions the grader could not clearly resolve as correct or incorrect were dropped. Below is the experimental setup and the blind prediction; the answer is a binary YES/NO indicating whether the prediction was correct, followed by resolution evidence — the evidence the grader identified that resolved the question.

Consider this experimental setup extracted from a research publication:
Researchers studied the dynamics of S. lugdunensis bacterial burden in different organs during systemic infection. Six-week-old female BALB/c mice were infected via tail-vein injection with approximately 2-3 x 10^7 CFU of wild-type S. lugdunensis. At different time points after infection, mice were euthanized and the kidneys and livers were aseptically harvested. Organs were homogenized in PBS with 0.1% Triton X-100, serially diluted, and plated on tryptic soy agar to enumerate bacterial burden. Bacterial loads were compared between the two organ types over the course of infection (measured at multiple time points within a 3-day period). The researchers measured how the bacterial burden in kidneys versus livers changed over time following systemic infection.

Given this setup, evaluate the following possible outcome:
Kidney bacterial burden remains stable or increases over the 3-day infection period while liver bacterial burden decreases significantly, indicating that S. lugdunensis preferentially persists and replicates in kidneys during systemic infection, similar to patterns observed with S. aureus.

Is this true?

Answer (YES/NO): YES